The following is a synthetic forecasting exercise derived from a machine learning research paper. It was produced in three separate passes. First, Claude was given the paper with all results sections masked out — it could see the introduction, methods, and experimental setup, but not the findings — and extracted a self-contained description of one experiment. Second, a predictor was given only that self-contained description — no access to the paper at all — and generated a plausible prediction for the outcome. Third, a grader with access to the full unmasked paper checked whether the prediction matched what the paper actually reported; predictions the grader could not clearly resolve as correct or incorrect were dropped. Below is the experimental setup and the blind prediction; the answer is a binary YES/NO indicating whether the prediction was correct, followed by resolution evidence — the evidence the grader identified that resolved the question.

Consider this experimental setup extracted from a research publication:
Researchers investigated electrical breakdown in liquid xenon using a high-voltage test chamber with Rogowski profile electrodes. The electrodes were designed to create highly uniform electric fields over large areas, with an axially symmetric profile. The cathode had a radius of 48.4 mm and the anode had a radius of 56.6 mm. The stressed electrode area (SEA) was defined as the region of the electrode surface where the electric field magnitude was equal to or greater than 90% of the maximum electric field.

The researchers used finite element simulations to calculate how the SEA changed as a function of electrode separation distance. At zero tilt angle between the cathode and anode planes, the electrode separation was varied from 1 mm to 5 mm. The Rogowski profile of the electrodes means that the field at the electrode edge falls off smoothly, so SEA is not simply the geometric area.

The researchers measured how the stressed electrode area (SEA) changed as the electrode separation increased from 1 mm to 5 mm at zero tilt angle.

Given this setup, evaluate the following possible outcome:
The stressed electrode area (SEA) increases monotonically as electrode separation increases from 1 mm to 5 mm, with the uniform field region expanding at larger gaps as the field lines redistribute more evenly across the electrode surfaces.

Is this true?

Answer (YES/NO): YES